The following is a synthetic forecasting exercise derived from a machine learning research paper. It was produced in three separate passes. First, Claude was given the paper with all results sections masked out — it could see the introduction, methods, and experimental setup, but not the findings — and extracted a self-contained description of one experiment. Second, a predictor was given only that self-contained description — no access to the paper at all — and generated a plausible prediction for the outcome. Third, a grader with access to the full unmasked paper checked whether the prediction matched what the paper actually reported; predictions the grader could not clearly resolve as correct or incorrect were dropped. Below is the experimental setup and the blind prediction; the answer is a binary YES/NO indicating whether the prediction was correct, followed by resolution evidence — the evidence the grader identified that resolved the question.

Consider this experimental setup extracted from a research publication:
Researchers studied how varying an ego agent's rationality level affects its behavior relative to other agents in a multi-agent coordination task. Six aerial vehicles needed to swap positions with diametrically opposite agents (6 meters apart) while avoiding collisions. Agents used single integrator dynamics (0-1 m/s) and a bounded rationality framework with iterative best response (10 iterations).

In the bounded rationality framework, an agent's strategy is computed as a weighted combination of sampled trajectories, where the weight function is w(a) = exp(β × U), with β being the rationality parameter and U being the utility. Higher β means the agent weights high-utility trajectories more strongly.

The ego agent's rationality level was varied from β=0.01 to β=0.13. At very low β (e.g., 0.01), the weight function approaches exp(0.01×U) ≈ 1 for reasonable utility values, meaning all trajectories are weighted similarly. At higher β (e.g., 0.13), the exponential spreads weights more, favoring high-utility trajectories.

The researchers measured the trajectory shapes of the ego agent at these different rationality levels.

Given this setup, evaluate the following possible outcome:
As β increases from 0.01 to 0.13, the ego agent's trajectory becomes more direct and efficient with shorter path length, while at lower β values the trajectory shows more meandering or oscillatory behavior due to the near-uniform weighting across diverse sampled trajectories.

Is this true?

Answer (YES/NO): NO